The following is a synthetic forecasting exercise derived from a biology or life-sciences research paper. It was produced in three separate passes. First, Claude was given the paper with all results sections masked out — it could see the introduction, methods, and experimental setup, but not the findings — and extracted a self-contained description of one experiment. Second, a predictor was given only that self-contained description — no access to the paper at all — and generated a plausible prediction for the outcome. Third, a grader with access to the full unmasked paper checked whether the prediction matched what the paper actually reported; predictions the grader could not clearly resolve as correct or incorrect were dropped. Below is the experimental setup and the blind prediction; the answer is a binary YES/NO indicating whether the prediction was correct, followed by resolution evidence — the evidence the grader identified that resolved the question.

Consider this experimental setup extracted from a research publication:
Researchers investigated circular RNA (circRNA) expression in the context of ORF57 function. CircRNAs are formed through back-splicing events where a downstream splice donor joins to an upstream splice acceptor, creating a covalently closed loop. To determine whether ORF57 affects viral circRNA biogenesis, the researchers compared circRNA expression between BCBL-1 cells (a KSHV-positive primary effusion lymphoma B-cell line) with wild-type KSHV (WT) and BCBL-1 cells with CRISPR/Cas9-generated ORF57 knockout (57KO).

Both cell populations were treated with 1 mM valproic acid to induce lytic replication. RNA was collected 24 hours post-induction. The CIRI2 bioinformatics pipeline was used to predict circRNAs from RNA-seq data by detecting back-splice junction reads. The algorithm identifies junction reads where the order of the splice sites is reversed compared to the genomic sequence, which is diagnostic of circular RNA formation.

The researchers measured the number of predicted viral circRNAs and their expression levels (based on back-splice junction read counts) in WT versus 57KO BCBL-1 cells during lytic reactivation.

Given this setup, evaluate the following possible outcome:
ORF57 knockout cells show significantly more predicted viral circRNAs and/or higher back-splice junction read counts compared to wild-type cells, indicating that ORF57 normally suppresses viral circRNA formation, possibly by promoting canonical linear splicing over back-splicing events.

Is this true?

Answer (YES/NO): NO